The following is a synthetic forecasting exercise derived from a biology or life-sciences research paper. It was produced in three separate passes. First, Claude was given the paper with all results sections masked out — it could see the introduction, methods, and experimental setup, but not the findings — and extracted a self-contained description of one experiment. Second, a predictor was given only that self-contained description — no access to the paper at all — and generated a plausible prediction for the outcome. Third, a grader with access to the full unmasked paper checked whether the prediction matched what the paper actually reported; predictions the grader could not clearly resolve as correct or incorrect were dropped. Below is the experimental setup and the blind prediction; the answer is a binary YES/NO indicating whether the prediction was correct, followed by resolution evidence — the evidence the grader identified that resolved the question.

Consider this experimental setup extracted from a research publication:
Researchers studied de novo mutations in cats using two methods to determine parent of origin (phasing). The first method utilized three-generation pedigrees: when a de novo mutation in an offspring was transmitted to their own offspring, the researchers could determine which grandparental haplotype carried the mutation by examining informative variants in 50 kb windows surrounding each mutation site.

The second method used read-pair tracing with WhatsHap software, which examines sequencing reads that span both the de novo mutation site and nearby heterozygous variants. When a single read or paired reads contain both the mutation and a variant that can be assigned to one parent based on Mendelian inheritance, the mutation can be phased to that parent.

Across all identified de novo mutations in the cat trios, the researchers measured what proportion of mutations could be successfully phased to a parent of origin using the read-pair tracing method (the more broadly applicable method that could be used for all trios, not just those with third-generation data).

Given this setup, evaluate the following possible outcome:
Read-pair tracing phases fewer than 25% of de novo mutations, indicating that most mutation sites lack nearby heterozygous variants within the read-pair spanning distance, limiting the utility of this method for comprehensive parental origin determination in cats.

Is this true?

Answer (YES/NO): NO